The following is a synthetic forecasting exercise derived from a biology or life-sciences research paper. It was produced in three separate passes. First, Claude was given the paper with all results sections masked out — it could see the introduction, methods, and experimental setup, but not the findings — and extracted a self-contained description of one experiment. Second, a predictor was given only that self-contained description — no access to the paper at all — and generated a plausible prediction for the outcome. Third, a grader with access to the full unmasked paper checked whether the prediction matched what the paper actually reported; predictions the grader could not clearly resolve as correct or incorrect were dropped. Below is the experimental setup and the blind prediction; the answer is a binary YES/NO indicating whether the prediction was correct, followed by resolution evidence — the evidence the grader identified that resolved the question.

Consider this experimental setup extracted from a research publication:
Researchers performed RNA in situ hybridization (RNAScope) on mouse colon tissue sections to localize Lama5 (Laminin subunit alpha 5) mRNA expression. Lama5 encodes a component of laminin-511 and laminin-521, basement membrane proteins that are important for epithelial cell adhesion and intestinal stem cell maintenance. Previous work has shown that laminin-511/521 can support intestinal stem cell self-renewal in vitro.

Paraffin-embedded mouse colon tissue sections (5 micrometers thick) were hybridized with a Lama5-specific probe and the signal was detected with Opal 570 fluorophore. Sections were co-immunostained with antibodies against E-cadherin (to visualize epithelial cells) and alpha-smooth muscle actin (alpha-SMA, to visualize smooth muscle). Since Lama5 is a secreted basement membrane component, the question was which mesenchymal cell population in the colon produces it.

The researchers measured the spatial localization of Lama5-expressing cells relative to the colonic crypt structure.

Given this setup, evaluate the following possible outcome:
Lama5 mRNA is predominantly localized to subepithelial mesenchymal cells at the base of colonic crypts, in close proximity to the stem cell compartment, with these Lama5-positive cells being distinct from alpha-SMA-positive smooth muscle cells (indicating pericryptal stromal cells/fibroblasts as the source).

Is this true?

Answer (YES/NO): NO